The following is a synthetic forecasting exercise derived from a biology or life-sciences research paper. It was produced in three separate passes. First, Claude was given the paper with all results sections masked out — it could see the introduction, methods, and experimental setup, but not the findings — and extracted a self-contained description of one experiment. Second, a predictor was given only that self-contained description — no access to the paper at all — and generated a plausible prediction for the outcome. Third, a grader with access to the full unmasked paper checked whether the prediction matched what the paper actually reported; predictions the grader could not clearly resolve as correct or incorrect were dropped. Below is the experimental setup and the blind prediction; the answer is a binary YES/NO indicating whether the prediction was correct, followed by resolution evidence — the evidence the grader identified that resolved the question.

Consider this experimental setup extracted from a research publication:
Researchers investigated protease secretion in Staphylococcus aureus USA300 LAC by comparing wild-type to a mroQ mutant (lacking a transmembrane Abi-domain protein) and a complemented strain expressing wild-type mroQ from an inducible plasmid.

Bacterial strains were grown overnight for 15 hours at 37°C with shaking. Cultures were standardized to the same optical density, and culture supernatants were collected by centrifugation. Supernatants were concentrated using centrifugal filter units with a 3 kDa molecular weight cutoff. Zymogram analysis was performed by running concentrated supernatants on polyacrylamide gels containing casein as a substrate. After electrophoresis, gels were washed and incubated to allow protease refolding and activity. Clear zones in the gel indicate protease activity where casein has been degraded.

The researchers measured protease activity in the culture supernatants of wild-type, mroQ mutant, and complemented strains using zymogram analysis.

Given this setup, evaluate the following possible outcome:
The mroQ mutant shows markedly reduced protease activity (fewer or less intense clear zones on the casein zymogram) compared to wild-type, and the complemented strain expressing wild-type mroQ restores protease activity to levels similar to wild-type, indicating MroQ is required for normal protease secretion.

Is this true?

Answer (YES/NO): NO